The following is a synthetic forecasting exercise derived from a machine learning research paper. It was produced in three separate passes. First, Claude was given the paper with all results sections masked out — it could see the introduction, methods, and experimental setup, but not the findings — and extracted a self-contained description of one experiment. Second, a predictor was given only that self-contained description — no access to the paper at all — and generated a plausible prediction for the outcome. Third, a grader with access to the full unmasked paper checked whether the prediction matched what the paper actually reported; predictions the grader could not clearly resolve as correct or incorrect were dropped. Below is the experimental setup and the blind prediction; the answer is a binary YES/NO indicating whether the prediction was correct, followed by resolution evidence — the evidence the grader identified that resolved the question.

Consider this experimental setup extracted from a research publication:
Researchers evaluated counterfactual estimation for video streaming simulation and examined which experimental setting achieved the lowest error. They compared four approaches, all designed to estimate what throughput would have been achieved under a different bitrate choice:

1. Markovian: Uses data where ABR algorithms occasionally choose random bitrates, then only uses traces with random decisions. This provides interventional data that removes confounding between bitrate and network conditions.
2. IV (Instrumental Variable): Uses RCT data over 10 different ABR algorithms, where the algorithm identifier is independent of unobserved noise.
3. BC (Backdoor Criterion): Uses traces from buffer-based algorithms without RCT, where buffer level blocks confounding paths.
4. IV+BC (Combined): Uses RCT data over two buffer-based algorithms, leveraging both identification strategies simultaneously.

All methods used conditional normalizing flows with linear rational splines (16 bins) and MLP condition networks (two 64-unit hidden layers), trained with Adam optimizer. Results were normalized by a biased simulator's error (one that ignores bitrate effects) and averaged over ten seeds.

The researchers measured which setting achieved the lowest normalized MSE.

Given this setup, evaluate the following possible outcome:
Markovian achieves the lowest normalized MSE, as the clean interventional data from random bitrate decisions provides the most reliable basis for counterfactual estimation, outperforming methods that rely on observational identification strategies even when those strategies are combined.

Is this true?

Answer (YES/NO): YES